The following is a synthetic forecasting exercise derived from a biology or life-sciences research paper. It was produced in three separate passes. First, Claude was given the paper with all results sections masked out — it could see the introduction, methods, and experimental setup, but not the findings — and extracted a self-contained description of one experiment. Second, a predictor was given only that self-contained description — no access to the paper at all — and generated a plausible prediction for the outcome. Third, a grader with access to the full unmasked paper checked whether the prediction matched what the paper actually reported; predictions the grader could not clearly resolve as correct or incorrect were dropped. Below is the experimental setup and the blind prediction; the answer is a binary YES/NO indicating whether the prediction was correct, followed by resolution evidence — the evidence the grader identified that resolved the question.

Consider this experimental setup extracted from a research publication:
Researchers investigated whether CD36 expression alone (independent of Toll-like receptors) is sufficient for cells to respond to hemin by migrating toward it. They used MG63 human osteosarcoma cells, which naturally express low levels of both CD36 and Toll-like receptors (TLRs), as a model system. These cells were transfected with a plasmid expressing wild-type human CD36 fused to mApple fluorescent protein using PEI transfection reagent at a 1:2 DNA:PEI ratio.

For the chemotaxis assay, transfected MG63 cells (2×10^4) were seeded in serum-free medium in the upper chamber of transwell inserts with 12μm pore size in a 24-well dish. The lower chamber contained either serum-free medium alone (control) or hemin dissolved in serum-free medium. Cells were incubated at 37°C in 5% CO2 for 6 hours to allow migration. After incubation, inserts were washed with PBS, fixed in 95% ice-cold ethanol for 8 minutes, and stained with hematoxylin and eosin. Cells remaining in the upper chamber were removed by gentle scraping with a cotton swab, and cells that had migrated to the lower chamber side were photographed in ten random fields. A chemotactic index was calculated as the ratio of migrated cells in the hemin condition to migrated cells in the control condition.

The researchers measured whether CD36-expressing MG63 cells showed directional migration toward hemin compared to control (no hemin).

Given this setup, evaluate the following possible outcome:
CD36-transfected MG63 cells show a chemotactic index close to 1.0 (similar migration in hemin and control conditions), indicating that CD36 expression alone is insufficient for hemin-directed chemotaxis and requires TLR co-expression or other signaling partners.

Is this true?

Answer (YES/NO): NO